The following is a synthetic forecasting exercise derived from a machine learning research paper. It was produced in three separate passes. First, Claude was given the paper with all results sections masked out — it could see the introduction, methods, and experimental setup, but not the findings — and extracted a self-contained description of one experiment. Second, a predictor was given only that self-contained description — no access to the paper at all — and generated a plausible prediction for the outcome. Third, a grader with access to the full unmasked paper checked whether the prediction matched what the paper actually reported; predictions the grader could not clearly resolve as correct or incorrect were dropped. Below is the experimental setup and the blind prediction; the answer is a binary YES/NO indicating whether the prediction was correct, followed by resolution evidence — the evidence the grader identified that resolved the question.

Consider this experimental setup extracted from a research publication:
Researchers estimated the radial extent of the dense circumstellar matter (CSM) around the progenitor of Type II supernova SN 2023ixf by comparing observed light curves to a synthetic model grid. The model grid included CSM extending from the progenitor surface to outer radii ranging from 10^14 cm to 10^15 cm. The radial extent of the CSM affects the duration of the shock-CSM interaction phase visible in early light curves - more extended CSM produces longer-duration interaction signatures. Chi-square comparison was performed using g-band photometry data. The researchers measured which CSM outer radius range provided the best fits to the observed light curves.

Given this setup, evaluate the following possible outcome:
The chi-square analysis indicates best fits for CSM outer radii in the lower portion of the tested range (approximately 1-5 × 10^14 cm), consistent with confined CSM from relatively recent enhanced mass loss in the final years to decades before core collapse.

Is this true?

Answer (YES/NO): NO